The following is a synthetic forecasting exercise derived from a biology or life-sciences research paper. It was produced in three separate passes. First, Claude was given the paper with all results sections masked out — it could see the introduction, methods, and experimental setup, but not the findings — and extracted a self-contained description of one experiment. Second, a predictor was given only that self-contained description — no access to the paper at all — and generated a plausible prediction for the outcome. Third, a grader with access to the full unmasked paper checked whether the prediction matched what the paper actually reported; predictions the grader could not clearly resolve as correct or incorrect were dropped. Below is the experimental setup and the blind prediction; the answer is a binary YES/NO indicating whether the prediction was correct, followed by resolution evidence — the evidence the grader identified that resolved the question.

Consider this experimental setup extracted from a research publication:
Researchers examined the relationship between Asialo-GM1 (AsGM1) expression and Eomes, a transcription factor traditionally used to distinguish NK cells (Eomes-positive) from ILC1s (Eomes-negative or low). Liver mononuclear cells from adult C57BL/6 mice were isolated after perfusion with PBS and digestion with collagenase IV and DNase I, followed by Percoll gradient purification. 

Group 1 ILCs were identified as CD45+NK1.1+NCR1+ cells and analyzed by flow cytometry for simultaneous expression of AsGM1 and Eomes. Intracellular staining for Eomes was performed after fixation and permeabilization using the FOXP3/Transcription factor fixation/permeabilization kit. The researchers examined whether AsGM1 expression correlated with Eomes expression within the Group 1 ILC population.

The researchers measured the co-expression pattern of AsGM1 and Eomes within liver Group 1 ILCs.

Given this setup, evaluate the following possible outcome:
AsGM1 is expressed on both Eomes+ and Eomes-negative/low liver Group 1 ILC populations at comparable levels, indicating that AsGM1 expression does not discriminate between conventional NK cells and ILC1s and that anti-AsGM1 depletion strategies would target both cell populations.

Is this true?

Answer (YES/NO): NO